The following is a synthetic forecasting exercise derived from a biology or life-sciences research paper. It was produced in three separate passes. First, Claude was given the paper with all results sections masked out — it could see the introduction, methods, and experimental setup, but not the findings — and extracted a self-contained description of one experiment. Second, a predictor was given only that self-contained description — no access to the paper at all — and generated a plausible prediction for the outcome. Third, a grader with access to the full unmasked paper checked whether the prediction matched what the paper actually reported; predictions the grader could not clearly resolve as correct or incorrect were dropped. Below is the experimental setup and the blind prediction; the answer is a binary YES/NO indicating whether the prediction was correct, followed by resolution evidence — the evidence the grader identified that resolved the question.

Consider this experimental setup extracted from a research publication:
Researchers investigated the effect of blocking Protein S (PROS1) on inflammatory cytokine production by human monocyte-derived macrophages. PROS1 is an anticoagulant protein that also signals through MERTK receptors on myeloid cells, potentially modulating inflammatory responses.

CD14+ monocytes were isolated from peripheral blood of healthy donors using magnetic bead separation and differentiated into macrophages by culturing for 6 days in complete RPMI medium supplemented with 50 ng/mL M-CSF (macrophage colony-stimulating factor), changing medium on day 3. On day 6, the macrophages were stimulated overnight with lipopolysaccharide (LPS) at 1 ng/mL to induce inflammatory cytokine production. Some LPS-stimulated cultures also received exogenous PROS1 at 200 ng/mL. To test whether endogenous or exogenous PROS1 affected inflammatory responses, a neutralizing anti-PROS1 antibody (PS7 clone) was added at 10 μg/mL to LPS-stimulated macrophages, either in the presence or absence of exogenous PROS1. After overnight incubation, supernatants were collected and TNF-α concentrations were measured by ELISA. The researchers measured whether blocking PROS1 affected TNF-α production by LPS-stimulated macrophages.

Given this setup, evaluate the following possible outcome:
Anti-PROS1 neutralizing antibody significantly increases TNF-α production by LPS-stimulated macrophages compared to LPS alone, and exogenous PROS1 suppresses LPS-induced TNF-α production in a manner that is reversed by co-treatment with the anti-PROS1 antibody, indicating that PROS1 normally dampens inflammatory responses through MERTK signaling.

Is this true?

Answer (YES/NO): NO